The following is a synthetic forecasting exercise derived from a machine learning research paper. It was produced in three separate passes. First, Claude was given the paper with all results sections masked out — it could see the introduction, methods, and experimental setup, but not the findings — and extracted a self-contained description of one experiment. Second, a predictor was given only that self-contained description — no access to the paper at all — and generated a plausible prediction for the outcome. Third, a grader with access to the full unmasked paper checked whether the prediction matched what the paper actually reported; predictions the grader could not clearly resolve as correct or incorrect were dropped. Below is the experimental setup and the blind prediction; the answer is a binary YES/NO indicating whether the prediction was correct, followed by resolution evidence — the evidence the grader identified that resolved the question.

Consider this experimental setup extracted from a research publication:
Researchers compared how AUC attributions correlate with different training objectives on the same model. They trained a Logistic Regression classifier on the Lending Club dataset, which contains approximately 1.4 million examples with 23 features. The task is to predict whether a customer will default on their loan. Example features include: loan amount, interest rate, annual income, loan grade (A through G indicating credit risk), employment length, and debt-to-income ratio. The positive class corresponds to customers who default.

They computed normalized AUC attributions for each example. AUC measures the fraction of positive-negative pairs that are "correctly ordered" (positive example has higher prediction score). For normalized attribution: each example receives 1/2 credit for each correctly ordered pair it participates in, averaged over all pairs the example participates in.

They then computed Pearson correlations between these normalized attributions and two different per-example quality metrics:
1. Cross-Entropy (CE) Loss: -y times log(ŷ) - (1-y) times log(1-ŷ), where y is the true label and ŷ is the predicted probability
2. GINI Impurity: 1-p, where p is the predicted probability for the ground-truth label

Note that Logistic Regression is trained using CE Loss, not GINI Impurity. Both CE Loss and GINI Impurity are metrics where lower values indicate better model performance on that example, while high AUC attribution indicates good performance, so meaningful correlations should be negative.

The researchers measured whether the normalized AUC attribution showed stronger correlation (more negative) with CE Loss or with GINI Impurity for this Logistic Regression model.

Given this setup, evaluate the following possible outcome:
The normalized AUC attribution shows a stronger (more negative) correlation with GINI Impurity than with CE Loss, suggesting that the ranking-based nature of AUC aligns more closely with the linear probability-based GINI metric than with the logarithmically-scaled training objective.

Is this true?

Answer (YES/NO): YES